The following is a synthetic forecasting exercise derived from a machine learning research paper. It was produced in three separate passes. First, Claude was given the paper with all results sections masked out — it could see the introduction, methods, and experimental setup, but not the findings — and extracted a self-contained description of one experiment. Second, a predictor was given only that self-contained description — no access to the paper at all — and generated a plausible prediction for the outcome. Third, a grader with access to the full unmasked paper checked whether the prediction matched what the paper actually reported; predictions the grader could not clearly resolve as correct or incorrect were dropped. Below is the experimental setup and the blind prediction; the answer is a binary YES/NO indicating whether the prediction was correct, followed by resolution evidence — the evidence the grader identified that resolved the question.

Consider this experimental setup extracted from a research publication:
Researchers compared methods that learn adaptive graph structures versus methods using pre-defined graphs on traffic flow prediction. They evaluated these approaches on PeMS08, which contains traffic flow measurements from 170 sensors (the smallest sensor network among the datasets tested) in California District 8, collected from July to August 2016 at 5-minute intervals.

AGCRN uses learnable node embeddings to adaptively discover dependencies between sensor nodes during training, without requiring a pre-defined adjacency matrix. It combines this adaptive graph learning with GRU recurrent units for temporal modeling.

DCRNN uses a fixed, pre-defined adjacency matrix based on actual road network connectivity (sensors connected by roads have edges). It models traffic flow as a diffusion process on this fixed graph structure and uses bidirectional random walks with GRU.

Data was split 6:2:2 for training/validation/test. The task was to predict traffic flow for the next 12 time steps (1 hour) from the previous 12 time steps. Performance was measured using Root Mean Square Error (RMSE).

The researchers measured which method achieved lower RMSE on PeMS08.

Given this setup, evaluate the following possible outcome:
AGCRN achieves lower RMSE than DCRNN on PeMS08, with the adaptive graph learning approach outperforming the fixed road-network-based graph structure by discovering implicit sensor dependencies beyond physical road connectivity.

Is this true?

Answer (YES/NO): YES